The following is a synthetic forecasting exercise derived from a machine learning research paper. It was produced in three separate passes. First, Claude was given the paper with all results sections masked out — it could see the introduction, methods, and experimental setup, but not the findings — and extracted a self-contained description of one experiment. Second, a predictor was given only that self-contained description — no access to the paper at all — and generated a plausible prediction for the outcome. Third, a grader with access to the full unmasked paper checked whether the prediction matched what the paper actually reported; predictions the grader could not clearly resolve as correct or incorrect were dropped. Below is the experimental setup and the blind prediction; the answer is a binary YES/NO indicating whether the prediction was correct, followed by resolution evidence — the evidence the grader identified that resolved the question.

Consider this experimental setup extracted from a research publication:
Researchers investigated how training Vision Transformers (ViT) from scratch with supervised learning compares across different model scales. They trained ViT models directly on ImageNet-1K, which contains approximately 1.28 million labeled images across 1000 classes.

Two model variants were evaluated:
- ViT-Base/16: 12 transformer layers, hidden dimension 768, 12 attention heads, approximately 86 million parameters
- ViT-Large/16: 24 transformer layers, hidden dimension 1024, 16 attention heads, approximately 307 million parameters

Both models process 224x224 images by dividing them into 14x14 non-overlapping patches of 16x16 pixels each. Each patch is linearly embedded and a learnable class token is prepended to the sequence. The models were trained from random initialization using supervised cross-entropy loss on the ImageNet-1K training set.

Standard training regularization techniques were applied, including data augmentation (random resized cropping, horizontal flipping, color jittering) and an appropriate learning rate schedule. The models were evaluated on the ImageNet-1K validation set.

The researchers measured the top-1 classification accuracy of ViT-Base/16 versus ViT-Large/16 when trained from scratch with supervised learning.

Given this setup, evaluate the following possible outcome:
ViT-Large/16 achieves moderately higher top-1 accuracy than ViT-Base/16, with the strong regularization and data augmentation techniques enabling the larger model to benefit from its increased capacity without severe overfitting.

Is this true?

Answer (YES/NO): NO